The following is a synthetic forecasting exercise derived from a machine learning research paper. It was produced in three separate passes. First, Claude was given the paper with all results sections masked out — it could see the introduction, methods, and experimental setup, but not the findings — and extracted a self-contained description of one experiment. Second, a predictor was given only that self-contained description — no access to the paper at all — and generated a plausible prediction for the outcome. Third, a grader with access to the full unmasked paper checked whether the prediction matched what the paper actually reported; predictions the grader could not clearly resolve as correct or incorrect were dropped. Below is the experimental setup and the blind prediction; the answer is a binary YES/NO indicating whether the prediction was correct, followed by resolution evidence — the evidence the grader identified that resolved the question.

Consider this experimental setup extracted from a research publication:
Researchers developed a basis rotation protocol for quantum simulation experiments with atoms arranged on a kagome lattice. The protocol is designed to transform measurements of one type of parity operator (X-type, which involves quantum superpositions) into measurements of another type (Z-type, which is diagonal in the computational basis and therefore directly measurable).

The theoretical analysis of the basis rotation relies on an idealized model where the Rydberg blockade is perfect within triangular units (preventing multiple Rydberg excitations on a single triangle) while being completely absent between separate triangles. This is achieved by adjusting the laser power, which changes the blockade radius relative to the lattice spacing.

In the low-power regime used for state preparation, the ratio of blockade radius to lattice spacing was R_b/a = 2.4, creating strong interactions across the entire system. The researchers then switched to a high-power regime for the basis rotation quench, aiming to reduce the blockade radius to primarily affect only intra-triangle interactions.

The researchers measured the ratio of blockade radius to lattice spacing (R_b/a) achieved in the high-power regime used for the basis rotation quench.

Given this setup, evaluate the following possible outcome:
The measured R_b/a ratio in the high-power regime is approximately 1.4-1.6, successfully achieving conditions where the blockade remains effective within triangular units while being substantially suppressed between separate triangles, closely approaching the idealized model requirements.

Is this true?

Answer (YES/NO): YES